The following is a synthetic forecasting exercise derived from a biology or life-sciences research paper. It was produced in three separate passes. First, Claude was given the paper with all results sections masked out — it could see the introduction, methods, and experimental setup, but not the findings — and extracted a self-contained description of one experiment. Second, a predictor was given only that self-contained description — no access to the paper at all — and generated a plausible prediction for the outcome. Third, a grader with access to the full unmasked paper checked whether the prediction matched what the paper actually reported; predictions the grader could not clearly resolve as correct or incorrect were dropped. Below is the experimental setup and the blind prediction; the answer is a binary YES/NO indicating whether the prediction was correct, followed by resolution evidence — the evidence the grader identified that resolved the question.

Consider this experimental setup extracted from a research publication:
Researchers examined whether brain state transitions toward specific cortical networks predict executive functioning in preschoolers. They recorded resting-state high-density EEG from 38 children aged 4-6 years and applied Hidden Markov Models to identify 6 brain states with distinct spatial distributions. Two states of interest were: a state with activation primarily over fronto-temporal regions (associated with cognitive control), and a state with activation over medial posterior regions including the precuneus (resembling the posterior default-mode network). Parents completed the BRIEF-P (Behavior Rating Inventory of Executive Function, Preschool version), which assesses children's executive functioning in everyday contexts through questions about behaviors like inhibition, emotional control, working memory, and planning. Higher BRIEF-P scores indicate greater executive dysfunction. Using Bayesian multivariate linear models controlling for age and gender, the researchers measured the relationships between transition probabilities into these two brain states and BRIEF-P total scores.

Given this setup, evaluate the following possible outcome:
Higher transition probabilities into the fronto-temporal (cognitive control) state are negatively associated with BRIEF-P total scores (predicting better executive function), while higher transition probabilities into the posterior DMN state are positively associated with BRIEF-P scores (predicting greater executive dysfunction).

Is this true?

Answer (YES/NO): YES